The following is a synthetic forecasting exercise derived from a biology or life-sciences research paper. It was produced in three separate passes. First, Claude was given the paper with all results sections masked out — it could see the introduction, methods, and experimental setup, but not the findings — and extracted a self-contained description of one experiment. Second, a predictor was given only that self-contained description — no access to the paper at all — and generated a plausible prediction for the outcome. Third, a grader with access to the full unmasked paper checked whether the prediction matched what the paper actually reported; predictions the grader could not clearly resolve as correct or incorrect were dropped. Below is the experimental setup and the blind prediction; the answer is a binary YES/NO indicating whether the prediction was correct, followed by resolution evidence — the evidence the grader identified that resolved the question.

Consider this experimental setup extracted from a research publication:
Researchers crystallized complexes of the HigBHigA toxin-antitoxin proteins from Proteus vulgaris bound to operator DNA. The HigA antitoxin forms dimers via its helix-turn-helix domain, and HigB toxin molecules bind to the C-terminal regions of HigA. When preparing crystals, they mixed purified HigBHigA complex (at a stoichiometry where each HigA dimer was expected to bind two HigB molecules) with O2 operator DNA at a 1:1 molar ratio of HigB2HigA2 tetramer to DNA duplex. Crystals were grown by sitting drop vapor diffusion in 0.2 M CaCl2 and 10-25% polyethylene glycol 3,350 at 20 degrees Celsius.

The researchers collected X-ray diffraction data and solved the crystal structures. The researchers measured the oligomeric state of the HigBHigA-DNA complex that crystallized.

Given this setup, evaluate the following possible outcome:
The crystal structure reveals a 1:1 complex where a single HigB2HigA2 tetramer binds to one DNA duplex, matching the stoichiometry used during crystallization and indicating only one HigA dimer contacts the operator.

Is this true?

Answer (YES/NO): NO